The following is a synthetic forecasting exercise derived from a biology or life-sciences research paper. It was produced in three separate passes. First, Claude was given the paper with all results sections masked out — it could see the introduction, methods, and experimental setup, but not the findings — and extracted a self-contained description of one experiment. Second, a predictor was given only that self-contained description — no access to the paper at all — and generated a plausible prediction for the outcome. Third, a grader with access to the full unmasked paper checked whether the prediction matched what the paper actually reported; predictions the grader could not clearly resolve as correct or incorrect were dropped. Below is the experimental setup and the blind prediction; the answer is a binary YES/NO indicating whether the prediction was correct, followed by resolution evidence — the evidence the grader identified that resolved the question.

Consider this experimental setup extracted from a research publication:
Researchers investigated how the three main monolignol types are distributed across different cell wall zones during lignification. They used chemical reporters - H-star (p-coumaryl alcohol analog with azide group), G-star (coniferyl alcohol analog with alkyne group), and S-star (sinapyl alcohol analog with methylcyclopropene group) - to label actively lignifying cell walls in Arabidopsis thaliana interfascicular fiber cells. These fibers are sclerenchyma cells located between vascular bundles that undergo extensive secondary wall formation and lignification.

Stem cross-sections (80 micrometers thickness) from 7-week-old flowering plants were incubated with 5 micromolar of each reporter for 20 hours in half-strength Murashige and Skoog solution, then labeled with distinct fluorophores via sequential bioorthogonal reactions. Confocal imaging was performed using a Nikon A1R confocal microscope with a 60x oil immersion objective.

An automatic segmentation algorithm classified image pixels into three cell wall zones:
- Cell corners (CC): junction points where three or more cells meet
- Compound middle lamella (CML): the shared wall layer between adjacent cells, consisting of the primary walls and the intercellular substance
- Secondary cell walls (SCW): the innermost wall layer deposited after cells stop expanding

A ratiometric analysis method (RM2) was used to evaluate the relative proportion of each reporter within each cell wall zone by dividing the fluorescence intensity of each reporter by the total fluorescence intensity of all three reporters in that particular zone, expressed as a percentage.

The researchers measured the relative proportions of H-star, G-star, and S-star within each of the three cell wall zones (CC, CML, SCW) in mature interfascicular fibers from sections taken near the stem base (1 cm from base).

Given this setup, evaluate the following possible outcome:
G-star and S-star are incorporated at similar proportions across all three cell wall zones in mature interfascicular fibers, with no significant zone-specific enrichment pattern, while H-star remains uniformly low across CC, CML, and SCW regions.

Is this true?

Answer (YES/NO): NO